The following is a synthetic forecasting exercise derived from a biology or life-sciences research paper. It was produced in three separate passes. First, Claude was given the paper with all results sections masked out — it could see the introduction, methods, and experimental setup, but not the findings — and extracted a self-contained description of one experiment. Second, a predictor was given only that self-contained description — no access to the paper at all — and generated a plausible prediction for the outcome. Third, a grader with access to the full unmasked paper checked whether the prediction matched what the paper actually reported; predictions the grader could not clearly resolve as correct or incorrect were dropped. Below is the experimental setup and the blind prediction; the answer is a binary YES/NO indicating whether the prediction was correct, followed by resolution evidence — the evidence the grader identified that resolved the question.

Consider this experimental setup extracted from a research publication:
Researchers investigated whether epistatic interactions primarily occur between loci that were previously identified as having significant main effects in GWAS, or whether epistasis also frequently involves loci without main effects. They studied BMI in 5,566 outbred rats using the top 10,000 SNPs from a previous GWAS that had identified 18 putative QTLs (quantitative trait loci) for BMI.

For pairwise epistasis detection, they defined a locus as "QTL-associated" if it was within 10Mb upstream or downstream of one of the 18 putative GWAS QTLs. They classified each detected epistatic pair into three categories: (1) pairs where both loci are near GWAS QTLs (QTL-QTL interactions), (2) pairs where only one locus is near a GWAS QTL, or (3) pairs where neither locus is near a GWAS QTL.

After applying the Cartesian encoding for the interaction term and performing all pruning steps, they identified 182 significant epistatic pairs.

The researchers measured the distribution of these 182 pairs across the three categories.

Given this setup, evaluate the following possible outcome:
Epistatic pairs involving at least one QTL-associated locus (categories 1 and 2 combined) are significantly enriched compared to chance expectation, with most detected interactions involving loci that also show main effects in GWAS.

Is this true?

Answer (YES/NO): NO